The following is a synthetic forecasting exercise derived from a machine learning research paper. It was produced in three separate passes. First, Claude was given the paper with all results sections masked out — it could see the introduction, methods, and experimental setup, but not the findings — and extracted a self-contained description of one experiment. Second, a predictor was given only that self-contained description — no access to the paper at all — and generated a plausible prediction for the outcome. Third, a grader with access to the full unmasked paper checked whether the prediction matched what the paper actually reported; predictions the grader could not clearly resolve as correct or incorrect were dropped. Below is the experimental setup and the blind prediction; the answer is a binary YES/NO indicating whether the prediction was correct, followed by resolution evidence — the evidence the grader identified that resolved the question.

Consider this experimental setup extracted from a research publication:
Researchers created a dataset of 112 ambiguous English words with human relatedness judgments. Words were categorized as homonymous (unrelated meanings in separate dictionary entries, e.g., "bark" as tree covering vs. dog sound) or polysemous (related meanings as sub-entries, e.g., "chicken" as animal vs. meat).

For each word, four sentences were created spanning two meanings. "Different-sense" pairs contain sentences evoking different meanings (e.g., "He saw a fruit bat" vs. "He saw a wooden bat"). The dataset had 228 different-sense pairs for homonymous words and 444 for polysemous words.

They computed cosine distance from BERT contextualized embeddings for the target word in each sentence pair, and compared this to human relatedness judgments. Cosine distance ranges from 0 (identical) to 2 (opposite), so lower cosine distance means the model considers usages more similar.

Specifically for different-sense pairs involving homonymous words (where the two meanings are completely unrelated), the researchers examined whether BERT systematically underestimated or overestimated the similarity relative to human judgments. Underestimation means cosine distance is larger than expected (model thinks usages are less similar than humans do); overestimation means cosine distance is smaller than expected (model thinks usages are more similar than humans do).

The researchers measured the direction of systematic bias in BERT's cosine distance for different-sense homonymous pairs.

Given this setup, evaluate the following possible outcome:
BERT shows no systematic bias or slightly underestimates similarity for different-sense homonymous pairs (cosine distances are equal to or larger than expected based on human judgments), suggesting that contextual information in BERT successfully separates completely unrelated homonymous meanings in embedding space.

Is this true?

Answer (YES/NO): NO